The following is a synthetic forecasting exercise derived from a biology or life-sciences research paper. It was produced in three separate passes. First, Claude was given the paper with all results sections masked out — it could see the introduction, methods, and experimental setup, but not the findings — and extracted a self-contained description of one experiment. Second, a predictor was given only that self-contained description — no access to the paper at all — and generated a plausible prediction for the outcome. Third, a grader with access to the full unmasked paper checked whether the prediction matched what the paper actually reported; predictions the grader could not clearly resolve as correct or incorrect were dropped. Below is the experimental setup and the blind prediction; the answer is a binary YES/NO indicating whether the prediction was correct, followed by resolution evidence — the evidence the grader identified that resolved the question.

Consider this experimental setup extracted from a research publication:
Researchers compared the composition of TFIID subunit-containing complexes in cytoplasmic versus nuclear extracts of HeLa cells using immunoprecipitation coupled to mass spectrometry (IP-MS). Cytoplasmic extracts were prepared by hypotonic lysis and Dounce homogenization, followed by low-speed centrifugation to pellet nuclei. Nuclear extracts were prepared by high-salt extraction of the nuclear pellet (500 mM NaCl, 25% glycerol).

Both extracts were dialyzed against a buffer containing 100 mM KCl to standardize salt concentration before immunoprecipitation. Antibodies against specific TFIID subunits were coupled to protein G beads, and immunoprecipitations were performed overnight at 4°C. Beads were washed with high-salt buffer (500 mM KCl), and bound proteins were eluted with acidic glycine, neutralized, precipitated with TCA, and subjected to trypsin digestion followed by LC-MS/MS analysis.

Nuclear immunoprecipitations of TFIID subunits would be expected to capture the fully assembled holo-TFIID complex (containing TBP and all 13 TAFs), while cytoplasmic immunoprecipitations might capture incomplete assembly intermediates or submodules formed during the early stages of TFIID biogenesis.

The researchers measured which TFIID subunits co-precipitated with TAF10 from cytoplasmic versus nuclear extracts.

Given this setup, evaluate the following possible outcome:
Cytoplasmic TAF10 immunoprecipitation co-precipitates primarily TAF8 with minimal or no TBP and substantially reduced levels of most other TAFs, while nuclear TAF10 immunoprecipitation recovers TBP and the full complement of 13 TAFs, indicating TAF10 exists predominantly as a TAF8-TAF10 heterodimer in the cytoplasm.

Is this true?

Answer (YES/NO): NO